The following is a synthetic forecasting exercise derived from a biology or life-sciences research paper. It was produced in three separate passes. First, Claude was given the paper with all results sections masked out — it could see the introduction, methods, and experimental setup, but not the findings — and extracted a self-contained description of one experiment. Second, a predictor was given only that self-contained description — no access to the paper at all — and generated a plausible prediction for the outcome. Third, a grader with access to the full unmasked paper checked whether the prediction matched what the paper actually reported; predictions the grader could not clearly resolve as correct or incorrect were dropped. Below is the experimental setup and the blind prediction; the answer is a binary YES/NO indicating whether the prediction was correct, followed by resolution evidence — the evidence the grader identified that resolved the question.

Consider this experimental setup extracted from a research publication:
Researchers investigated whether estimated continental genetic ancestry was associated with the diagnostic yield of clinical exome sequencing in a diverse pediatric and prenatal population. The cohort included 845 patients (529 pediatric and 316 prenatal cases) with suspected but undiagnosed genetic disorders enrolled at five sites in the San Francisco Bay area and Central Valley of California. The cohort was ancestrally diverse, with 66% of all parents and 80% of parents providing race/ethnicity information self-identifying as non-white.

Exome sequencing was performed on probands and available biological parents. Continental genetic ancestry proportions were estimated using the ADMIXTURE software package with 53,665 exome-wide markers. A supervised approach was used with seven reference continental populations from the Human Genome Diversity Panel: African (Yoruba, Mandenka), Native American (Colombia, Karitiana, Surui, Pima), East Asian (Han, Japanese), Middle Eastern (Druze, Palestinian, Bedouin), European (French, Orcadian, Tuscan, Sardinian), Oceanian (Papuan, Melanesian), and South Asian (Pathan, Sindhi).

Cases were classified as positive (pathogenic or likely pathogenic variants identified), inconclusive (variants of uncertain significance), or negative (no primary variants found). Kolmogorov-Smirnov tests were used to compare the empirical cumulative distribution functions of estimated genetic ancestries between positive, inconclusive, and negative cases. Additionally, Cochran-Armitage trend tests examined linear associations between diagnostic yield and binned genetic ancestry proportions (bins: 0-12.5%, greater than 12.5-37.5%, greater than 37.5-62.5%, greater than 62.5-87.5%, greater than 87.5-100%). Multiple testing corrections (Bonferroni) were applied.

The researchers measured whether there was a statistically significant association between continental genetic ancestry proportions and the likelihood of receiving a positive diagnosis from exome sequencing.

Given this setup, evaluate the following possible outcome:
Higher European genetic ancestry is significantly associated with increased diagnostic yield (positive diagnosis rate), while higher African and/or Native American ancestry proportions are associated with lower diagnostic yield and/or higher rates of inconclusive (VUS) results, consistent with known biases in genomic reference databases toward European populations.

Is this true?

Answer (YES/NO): NO